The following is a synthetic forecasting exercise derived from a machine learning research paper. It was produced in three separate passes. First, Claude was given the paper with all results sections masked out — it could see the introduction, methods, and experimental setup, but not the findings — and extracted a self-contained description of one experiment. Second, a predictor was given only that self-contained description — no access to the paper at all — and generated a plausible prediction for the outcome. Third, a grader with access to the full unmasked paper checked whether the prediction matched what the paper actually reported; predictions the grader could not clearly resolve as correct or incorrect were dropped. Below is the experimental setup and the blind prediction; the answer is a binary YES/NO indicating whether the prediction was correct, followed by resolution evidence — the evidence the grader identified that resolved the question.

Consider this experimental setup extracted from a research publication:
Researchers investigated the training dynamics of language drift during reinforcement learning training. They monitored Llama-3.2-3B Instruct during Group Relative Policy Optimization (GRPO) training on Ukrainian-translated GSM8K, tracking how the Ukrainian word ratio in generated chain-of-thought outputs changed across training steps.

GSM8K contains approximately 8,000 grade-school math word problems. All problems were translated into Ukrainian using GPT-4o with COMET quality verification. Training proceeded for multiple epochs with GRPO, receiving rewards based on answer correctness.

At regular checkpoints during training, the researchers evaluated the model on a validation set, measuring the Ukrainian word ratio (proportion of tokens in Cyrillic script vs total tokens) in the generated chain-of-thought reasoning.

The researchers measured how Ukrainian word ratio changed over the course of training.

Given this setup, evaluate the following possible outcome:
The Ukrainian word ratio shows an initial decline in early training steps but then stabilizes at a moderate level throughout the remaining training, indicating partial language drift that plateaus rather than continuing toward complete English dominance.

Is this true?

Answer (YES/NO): NO